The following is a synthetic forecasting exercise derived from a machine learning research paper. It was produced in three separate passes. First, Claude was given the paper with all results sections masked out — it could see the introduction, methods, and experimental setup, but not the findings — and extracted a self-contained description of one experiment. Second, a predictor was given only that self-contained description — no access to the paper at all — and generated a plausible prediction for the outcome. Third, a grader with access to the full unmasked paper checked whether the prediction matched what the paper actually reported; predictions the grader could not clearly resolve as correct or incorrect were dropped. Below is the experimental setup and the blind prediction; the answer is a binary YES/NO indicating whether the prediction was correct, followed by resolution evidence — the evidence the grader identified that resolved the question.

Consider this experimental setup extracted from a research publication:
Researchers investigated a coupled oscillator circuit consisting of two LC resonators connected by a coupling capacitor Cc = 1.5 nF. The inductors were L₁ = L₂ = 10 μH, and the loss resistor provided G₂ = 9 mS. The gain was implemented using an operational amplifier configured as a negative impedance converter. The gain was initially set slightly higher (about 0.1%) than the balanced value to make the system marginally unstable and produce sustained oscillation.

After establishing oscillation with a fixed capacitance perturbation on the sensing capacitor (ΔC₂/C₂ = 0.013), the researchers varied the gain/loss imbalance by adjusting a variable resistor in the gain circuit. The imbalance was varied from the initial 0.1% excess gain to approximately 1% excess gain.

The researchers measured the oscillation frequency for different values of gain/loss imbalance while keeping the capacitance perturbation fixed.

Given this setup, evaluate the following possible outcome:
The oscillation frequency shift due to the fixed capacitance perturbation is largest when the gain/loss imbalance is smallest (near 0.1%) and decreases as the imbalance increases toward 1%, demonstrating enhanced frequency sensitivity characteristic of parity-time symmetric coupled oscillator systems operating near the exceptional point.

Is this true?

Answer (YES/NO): NO